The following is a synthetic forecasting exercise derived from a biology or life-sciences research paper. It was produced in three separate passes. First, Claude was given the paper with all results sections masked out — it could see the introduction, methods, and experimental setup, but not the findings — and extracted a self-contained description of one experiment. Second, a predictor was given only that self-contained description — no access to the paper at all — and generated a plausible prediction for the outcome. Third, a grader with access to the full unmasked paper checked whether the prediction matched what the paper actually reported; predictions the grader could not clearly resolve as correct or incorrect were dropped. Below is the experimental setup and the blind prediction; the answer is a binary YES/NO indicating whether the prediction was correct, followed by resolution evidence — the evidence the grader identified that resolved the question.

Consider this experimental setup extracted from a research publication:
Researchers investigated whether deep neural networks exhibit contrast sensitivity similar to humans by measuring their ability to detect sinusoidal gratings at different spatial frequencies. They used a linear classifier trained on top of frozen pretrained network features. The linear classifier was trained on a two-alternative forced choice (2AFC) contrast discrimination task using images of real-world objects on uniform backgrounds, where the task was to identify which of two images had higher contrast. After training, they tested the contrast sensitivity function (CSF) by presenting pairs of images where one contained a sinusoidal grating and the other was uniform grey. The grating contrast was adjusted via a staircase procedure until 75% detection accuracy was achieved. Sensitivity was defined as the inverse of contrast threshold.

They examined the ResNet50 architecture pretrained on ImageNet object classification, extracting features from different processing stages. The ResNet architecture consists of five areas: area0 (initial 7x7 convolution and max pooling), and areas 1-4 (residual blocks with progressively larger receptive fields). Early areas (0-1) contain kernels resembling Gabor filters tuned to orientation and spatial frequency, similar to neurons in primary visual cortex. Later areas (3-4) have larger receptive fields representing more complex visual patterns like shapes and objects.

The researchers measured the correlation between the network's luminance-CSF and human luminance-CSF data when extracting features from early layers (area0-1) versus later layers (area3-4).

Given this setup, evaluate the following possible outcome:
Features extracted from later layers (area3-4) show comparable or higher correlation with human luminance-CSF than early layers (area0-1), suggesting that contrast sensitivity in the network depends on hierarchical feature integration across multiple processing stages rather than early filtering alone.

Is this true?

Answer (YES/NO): YES